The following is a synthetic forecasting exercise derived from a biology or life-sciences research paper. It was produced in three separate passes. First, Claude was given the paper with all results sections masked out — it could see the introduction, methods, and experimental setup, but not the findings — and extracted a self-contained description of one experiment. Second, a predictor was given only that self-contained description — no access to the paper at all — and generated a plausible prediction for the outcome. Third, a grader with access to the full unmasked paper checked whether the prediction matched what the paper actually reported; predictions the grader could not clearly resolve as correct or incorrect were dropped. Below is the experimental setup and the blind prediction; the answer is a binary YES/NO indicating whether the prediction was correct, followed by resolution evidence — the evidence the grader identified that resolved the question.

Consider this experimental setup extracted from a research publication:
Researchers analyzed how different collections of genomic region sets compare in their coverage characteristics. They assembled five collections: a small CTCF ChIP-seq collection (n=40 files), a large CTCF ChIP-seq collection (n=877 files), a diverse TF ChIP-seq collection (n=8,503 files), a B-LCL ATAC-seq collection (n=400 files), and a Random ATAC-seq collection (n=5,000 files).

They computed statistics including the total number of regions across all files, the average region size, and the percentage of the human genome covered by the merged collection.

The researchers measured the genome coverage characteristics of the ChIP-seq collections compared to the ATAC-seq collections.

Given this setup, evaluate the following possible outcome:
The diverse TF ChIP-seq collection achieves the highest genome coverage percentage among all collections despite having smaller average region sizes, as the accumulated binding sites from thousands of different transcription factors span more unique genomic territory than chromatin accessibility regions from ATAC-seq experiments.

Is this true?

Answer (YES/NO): NO